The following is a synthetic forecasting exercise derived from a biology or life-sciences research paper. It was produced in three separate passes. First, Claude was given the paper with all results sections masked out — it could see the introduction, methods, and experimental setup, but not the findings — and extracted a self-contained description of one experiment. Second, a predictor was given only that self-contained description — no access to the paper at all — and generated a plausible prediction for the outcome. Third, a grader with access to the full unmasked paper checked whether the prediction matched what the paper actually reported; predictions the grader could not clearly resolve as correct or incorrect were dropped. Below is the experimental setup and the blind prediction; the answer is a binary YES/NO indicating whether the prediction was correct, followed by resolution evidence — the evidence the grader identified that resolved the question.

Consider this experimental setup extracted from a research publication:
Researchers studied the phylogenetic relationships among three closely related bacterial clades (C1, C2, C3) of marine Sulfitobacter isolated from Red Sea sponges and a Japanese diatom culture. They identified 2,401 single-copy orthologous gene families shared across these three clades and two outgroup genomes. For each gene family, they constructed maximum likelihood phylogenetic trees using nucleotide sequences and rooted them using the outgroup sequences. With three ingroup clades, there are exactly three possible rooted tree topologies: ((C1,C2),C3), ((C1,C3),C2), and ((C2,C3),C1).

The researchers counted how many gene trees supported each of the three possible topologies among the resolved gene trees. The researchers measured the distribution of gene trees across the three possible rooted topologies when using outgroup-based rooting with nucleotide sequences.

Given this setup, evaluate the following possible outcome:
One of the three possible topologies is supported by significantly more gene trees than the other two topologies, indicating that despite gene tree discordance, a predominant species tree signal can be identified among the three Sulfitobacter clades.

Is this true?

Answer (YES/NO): NO